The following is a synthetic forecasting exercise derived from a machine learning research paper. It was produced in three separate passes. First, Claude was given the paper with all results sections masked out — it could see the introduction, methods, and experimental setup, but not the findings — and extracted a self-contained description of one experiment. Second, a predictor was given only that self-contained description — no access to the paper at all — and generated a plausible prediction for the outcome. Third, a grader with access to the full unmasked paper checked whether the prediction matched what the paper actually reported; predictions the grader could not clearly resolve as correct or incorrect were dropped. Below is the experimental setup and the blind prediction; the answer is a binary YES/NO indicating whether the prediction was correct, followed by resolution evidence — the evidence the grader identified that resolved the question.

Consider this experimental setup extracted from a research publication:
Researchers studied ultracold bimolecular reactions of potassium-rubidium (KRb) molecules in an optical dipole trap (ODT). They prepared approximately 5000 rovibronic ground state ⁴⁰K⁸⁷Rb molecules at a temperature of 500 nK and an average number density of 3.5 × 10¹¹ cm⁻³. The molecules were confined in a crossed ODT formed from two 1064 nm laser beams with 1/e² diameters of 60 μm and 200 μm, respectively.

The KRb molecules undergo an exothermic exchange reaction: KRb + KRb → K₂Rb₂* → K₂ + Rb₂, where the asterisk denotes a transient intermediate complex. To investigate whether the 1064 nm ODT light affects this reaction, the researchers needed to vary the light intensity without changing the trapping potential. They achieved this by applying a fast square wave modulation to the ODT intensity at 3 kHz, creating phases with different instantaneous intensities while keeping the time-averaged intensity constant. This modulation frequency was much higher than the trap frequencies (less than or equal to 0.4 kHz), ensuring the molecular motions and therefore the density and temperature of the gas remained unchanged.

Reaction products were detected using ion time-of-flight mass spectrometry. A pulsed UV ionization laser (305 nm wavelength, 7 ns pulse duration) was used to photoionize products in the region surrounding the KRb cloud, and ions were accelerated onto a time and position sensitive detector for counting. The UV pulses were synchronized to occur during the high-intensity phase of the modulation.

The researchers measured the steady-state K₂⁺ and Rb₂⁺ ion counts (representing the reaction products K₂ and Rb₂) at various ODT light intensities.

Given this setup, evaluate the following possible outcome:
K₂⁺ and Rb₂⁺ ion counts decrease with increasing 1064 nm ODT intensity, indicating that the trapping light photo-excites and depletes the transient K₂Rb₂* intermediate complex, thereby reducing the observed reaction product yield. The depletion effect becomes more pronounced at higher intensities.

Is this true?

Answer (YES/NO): YES